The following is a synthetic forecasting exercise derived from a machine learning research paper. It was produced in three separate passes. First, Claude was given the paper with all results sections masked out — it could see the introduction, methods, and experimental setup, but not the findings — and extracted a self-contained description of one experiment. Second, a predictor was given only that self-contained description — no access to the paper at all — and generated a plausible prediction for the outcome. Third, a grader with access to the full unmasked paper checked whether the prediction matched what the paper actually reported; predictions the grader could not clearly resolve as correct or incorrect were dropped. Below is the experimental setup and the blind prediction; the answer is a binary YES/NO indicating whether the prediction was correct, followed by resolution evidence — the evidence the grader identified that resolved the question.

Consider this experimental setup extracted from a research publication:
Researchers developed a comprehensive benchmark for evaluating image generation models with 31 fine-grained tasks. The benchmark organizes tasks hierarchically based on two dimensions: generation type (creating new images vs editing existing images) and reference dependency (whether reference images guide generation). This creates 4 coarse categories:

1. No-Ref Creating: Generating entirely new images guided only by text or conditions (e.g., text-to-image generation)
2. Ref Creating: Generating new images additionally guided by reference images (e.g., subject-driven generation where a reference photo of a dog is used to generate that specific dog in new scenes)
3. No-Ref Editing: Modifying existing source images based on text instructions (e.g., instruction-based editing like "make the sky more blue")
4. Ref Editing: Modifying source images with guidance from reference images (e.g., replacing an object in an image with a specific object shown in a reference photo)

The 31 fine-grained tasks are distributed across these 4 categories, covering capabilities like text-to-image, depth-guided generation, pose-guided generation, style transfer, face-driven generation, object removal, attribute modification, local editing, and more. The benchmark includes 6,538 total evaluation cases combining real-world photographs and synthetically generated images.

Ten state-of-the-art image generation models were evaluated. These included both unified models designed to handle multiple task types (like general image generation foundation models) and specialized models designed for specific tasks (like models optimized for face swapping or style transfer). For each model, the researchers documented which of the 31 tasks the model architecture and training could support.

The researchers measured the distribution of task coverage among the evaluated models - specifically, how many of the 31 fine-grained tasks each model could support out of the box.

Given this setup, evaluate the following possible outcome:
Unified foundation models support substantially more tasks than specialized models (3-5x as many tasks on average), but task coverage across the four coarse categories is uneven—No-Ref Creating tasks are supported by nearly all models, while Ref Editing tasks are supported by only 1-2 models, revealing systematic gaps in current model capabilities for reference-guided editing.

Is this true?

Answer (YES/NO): NO